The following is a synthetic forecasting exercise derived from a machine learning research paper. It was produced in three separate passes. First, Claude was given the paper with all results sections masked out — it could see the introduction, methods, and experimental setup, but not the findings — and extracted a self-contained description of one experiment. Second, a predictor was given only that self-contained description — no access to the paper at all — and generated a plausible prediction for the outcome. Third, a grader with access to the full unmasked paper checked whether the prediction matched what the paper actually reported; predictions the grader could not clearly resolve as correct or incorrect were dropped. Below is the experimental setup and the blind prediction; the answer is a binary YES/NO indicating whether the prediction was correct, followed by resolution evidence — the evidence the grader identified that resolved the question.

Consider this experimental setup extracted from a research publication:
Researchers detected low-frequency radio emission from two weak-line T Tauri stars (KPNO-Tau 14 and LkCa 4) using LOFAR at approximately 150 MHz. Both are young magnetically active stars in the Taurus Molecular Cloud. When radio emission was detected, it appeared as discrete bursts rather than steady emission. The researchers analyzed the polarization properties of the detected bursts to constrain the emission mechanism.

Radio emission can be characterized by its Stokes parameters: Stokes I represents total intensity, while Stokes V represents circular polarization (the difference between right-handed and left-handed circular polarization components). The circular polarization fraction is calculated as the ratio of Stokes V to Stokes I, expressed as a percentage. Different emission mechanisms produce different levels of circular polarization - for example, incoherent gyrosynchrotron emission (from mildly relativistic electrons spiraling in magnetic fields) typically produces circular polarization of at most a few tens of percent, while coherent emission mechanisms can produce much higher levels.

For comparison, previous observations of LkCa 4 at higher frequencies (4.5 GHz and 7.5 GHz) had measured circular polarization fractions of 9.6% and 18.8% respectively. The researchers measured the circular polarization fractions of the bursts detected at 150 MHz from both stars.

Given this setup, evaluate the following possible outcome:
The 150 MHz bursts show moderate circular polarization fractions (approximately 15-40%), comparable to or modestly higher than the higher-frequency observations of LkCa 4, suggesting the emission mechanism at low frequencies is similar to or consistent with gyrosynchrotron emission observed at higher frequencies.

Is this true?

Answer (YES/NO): NO